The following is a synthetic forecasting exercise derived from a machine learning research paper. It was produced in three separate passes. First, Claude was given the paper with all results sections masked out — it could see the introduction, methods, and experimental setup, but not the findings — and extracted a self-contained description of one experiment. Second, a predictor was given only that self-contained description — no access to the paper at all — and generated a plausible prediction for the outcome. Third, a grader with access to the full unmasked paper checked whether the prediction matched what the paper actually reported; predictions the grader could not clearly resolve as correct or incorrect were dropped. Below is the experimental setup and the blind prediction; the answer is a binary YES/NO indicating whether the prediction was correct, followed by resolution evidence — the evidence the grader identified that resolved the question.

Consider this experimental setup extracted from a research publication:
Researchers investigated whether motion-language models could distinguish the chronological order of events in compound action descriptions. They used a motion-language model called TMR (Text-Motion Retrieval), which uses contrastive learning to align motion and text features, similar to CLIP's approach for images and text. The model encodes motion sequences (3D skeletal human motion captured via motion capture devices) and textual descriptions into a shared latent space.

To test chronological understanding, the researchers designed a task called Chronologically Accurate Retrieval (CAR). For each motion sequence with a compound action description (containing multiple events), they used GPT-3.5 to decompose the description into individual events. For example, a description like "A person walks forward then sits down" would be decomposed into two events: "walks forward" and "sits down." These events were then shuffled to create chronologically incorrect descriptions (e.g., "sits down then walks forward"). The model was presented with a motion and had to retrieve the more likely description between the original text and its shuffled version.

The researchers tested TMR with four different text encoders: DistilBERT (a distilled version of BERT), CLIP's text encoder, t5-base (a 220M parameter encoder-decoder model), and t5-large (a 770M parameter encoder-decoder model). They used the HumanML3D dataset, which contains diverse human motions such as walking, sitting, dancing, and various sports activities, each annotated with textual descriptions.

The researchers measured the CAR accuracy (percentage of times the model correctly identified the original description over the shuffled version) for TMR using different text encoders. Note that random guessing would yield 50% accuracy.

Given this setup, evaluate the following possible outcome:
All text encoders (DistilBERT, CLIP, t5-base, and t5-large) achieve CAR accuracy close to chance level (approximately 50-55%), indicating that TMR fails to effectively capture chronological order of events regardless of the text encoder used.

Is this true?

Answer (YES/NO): NO